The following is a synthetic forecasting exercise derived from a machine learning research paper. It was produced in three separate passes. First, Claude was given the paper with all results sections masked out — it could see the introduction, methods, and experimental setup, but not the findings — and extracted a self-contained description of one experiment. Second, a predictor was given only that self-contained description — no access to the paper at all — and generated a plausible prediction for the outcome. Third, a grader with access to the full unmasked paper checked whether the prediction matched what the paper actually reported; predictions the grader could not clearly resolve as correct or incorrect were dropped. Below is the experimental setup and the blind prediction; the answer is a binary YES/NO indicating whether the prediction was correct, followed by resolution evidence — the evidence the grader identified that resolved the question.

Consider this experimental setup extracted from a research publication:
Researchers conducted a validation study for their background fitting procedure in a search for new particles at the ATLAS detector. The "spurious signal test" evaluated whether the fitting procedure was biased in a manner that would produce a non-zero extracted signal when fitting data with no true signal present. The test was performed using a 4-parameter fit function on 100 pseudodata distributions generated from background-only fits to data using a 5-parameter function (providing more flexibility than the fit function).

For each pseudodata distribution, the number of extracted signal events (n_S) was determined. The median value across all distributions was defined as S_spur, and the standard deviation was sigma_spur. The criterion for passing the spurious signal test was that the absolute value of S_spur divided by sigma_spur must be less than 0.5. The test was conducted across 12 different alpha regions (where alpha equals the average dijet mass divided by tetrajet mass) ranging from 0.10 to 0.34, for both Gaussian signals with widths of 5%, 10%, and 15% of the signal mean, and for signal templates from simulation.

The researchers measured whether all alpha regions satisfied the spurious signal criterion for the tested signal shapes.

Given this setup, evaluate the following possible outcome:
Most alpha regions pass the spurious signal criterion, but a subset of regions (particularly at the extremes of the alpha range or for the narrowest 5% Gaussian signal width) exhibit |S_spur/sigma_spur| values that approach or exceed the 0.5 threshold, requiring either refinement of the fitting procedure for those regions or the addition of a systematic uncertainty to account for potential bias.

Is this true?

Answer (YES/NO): NO